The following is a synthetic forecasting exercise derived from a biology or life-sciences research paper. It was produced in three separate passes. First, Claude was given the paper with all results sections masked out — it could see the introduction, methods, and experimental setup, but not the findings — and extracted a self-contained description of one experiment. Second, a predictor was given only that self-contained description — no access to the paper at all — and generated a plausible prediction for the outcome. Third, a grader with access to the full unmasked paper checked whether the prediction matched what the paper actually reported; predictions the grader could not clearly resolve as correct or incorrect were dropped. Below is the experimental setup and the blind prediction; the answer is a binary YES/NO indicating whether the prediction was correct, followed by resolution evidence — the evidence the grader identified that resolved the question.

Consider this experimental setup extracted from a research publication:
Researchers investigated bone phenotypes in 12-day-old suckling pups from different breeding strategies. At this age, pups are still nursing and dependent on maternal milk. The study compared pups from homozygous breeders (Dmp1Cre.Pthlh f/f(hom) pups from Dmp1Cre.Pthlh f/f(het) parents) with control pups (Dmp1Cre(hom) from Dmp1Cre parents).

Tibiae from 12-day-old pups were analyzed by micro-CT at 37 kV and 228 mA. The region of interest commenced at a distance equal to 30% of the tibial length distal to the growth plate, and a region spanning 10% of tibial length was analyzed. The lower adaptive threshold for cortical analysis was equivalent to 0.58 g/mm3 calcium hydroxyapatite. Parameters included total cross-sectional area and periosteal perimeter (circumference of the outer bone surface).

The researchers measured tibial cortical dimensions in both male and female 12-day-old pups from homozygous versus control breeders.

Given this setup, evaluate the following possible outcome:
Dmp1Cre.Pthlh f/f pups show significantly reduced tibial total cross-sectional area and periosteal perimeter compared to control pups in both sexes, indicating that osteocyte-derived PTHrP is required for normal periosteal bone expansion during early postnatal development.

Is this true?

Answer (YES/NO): NO